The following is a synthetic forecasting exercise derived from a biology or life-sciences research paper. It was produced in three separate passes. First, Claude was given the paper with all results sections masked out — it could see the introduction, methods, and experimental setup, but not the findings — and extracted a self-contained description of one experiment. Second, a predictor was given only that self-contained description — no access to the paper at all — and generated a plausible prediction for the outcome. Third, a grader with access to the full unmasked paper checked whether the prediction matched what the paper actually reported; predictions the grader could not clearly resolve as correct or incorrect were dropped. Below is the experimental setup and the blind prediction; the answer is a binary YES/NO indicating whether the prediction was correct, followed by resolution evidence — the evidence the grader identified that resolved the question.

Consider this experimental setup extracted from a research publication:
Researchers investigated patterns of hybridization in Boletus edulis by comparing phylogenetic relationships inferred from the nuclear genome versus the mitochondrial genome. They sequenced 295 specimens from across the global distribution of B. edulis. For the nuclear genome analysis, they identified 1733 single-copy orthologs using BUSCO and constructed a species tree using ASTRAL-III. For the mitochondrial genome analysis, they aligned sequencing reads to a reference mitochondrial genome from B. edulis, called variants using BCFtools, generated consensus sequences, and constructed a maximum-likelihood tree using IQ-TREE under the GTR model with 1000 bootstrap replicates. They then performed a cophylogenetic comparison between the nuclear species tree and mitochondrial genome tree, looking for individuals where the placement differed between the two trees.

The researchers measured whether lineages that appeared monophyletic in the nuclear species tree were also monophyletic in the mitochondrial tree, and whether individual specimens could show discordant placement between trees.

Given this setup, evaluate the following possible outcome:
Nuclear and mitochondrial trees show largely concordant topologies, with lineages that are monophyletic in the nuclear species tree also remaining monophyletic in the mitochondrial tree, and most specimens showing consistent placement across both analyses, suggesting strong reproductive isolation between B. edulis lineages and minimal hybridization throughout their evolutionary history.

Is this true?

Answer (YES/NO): NO